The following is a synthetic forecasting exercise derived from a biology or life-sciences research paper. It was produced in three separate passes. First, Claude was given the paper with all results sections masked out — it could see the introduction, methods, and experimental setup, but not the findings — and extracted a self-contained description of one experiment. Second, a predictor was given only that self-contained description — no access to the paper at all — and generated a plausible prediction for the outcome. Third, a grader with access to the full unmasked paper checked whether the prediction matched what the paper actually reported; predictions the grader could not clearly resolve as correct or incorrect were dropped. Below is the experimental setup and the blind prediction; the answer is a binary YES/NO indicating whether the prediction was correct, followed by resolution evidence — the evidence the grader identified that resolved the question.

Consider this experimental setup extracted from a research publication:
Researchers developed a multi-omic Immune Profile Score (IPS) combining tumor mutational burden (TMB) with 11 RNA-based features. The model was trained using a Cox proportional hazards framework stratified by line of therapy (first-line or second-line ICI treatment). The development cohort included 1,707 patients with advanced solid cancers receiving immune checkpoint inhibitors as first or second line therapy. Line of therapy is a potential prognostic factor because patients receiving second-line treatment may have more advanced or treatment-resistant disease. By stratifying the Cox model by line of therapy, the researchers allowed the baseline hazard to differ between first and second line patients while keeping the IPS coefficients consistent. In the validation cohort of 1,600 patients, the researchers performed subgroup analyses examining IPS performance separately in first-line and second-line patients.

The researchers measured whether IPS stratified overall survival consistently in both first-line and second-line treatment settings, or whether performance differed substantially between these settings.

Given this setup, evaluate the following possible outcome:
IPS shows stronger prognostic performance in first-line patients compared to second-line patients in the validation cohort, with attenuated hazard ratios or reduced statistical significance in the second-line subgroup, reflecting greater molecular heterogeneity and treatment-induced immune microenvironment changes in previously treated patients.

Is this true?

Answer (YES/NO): NO